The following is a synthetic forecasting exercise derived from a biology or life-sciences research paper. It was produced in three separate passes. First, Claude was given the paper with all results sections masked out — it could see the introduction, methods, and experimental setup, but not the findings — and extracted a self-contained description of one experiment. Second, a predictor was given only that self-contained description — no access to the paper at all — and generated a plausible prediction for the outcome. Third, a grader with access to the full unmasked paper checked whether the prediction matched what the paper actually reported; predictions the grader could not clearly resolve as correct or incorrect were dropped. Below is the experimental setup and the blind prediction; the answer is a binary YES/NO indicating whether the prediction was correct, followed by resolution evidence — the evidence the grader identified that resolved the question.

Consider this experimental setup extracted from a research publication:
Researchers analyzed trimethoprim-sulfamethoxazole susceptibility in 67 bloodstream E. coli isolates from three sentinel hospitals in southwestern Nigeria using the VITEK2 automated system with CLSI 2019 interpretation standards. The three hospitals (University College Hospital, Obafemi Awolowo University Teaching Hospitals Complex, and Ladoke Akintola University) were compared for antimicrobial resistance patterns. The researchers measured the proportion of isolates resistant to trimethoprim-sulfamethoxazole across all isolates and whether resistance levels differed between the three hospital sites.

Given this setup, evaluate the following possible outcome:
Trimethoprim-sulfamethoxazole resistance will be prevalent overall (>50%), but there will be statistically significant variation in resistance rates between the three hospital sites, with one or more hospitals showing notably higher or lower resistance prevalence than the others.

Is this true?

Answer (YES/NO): NO